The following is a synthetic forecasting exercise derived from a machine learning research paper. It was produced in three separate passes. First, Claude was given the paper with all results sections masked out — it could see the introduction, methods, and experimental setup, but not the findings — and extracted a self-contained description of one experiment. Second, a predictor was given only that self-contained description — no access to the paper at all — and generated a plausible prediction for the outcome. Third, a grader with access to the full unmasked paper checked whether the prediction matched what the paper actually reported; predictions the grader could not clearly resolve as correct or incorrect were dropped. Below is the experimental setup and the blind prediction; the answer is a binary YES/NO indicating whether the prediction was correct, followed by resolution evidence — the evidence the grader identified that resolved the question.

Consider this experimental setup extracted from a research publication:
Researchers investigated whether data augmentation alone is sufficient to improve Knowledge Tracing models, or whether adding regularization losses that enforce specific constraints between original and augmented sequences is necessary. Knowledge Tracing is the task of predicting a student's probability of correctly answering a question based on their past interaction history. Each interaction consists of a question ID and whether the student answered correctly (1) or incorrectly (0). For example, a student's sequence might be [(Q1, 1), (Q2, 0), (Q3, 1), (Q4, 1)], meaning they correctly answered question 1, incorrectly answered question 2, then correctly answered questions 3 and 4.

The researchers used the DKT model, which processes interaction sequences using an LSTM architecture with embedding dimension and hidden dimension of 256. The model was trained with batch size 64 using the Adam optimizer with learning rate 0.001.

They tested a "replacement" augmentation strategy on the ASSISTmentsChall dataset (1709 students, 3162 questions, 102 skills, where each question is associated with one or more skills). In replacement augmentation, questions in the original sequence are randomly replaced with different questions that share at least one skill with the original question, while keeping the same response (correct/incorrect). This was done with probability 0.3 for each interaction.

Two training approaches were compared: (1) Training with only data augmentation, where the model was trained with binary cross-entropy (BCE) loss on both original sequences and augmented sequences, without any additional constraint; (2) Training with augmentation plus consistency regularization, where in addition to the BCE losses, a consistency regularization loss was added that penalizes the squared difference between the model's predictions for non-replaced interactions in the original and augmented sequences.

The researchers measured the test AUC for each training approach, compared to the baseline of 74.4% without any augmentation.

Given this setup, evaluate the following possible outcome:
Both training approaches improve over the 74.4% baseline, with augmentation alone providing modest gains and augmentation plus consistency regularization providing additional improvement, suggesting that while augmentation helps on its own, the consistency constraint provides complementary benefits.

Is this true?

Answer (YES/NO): YES